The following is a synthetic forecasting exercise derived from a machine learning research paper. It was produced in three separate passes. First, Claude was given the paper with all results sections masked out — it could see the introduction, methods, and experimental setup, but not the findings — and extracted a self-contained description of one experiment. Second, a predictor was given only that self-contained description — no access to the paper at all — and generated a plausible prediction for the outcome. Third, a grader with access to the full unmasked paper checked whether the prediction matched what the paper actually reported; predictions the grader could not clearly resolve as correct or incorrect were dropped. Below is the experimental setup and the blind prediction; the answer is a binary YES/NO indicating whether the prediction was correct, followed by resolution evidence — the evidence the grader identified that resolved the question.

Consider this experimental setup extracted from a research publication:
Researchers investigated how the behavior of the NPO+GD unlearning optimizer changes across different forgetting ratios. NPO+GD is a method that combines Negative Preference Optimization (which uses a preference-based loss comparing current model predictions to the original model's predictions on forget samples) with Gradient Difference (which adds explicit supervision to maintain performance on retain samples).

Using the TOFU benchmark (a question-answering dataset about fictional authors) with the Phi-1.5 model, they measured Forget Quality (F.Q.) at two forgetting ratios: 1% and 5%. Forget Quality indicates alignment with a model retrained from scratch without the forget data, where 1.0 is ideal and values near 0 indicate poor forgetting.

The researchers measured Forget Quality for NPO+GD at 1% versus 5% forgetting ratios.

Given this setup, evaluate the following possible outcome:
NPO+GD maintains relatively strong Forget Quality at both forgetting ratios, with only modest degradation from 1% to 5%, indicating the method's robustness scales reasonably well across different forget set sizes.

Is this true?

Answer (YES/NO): NO